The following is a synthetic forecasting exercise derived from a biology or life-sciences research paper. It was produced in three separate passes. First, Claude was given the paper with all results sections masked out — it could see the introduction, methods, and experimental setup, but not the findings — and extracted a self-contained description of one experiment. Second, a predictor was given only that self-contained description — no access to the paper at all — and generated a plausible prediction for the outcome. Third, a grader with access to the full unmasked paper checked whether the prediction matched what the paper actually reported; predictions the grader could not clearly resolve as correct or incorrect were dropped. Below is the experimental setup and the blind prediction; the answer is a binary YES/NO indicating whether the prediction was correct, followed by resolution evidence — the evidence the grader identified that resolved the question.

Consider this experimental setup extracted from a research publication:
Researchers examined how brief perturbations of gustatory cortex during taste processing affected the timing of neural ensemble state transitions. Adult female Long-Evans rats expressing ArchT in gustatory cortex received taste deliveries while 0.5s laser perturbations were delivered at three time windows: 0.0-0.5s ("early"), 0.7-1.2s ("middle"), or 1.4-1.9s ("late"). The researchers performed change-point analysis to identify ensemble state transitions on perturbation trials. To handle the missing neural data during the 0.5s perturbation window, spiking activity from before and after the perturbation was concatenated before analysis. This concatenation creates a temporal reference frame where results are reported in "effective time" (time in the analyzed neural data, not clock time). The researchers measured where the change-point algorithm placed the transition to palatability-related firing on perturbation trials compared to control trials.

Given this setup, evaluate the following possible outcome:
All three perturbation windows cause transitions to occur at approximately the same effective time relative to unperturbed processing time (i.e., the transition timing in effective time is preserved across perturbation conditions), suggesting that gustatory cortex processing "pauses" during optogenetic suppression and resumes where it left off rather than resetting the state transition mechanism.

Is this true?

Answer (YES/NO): NO